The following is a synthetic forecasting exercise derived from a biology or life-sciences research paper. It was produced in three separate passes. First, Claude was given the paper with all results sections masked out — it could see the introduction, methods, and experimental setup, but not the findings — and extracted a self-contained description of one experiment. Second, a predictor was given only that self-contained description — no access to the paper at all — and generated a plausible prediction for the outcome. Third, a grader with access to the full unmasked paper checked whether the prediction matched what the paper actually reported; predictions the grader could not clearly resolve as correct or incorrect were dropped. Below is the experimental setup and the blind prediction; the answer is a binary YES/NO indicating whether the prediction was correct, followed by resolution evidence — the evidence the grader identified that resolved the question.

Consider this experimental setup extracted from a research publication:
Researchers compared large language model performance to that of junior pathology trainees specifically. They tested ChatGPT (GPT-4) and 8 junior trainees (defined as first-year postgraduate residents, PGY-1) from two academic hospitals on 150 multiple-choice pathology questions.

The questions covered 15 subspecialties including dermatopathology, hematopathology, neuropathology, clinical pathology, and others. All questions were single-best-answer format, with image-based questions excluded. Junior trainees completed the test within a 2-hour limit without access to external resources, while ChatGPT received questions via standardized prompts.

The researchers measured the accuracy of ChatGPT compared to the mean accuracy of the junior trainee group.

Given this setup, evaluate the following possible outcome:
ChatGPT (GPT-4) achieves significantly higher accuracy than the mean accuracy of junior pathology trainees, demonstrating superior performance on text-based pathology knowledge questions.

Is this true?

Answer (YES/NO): YES